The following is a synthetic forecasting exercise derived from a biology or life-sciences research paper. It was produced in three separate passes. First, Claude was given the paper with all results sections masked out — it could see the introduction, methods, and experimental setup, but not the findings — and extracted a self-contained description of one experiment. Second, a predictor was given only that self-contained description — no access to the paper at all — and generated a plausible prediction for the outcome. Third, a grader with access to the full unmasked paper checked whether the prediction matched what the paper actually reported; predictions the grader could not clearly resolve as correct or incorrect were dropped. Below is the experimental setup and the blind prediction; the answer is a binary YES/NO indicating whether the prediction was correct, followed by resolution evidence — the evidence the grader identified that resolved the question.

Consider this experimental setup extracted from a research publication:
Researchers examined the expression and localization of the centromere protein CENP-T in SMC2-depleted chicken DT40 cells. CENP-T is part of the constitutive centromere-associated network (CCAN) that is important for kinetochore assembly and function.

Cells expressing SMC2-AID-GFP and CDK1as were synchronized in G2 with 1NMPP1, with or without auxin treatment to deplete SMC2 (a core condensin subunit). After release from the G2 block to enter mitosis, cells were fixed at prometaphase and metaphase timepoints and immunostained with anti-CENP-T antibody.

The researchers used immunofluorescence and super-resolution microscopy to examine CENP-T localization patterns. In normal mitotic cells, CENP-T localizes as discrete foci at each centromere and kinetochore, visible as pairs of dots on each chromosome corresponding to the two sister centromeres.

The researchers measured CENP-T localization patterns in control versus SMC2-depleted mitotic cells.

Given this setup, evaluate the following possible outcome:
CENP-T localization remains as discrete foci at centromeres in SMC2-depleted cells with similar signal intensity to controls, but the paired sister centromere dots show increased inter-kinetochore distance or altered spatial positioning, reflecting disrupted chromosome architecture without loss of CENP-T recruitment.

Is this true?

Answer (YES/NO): NO